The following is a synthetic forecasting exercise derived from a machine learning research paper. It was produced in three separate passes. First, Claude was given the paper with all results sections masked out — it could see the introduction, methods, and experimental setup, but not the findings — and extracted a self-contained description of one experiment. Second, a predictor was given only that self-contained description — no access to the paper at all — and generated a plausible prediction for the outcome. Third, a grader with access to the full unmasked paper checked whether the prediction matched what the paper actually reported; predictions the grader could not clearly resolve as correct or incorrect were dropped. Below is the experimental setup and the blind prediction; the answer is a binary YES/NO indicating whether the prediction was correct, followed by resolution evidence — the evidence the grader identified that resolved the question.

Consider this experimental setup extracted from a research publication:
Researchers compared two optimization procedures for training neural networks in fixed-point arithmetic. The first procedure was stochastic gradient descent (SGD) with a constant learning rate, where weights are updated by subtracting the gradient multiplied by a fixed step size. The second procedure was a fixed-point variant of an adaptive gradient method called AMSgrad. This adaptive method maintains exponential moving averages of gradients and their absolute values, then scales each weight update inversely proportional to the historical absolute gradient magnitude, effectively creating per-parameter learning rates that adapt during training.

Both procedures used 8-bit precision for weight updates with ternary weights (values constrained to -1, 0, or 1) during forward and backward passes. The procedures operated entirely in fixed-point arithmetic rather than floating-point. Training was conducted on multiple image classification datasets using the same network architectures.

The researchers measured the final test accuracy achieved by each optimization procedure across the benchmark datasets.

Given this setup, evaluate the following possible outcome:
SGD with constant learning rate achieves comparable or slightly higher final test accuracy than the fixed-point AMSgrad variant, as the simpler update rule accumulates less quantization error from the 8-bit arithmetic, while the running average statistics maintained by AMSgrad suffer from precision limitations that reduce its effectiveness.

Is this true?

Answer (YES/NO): NO